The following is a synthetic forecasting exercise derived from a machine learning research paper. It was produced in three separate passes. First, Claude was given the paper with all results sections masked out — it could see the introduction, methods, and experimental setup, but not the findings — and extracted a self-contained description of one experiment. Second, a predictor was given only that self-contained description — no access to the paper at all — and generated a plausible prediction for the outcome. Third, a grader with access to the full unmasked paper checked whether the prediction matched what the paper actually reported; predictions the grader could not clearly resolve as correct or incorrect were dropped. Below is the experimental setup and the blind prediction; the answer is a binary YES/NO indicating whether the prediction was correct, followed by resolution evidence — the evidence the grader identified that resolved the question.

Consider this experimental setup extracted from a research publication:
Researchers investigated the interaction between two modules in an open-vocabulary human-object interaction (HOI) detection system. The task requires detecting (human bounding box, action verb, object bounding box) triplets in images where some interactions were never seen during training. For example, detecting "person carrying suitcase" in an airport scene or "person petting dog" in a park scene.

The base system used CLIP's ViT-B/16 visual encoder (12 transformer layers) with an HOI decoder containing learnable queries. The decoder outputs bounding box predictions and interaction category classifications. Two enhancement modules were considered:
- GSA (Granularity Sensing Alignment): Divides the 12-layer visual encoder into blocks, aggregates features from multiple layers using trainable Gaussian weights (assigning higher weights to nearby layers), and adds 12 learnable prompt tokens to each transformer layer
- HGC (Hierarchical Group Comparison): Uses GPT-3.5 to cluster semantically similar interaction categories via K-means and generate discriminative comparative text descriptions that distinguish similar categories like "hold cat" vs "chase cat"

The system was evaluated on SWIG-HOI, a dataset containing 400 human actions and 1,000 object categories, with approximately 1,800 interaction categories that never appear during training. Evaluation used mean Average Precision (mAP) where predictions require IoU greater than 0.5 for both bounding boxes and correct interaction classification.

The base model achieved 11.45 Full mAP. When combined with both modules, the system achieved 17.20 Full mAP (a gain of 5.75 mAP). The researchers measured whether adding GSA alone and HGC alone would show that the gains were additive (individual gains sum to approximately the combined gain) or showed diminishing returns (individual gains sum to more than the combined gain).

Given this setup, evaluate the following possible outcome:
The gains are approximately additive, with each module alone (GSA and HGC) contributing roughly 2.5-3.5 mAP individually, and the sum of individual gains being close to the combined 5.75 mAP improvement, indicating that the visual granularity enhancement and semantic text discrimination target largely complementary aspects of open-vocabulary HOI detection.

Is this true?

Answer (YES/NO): NO